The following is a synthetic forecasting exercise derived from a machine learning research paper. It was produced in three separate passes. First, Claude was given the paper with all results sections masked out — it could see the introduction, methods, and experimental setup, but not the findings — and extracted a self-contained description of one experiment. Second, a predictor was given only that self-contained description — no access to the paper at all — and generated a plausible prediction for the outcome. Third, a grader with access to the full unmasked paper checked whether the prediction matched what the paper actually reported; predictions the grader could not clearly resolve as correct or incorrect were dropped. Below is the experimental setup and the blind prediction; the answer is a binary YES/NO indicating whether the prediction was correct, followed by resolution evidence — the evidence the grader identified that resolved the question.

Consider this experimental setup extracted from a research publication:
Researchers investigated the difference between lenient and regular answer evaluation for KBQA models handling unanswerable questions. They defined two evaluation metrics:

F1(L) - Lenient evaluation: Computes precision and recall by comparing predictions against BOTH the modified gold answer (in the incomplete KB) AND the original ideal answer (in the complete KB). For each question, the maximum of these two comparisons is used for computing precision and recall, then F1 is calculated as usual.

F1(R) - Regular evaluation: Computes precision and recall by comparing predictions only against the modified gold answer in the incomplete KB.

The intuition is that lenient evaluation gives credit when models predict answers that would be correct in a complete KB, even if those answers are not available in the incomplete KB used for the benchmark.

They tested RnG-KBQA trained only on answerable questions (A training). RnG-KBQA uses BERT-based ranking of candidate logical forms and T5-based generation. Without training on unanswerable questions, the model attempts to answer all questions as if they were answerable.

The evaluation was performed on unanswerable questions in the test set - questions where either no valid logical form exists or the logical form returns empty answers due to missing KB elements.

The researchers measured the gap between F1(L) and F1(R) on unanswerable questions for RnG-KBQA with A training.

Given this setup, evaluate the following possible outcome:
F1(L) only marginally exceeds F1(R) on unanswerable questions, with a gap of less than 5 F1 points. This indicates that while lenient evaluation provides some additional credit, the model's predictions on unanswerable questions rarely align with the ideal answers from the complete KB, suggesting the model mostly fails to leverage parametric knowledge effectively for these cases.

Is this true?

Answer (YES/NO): NO